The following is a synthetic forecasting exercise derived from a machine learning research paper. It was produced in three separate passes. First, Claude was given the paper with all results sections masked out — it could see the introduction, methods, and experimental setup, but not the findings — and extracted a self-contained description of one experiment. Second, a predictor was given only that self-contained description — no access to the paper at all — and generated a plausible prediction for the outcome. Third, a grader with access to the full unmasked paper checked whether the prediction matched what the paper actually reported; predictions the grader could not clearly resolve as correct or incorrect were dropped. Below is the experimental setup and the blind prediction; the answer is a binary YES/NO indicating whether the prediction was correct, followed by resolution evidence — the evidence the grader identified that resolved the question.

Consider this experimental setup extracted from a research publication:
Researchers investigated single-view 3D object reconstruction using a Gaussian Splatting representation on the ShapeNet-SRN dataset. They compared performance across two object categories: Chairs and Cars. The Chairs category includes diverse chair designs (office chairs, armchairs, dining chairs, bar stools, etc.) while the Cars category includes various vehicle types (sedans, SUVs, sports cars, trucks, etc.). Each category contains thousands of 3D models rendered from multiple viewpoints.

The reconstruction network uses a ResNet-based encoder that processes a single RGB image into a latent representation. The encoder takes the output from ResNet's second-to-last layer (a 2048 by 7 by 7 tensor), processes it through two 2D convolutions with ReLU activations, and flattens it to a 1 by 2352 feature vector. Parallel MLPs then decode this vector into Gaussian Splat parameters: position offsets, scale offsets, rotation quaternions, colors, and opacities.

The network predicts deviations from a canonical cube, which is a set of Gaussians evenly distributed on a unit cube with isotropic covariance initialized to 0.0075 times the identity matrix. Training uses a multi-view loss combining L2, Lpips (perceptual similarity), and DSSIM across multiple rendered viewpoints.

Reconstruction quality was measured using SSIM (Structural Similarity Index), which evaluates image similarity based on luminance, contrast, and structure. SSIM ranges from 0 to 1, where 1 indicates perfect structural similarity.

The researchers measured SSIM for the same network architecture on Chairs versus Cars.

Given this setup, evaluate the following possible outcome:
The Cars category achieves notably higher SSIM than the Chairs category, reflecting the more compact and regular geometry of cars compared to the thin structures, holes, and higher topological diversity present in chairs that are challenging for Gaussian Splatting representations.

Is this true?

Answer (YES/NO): NO